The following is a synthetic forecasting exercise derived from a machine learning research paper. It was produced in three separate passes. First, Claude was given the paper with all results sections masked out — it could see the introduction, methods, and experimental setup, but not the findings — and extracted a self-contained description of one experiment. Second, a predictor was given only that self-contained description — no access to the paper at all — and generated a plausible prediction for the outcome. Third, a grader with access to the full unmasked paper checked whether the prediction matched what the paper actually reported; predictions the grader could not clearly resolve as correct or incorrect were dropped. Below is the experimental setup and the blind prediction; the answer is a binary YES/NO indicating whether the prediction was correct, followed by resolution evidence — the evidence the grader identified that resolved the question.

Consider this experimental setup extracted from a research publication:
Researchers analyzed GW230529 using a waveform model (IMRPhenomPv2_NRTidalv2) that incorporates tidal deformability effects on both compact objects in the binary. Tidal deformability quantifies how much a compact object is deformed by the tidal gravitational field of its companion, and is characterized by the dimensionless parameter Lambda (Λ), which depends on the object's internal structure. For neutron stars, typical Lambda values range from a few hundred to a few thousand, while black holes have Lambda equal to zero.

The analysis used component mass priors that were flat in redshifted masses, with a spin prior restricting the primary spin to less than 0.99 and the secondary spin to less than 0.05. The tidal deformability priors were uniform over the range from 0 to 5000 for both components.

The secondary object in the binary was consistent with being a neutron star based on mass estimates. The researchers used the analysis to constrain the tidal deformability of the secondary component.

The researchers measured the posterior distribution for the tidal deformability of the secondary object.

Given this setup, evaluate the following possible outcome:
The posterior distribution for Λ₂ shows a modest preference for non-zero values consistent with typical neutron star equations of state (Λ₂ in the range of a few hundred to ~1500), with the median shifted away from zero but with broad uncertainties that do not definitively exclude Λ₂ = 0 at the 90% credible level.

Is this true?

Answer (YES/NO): NO